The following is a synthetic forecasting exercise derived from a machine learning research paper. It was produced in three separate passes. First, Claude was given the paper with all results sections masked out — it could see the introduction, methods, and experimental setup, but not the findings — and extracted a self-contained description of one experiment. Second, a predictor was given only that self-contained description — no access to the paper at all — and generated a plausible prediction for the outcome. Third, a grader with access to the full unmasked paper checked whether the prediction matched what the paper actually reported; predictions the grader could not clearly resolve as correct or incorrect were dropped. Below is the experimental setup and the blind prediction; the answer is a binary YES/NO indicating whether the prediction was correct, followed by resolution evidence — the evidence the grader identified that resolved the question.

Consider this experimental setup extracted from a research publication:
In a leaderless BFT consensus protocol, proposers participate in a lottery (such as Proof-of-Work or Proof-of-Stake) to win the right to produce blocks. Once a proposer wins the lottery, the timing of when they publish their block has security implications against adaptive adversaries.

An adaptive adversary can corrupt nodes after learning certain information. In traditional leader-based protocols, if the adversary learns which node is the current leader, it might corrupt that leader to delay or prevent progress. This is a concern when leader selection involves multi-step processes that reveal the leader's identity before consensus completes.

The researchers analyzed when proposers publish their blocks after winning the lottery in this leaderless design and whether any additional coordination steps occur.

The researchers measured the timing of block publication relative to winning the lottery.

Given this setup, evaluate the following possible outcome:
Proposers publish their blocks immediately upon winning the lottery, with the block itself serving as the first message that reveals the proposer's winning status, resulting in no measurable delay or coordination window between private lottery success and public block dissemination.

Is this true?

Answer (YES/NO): YES